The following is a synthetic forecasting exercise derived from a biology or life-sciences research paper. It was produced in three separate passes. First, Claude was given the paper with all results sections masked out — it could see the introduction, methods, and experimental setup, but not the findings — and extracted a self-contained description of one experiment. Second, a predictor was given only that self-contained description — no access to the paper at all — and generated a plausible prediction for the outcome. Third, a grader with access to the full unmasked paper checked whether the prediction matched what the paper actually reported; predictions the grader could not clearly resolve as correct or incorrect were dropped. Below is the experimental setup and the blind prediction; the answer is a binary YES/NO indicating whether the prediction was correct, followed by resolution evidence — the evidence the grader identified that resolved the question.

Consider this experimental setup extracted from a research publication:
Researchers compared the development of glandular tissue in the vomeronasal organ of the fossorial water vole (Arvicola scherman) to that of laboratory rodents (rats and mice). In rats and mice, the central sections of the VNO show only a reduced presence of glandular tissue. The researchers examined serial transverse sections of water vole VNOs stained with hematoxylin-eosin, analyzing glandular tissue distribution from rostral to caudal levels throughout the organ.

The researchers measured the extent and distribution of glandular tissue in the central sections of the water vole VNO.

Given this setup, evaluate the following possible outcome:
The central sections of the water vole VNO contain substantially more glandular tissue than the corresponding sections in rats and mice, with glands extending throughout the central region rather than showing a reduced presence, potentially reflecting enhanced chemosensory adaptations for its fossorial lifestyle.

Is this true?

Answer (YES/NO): YES